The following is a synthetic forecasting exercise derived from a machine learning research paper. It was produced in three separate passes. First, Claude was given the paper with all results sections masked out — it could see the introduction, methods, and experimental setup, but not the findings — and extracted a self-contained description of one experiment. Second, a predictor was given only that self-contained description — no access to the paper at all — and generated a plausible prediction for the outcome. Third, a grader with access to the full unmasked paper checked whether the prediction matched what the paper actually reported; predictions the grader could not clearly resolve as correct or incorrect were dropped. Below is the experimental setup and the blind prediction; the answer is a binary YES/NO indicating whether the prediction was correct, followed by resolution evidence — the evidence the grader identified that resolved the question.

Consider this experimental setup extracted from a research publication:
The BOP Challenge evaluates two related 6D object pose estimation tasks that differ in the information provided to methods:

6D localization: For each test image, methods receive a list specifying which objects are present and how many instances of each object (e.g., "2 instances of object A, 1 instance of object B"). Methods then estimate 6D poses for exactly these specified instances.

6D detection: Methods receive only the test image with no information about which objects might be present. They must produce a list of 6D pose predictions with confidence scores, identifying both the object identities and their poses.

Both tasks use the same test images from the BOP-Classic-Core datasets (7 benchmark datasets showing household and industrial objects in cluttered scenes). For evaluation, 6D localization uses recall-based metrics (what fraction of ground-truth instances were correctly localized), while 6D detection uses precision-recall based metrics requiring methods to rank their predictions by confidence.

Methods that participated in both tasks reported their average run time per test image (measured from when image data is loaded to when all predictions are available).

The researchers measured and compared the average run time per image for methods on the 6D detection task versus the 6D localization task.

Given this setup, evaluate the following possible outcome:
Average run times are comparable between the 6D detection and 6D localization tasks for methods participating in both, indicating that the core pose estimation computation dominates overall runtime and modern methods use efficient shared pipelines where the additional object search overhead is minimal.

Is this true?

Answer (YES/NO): NO